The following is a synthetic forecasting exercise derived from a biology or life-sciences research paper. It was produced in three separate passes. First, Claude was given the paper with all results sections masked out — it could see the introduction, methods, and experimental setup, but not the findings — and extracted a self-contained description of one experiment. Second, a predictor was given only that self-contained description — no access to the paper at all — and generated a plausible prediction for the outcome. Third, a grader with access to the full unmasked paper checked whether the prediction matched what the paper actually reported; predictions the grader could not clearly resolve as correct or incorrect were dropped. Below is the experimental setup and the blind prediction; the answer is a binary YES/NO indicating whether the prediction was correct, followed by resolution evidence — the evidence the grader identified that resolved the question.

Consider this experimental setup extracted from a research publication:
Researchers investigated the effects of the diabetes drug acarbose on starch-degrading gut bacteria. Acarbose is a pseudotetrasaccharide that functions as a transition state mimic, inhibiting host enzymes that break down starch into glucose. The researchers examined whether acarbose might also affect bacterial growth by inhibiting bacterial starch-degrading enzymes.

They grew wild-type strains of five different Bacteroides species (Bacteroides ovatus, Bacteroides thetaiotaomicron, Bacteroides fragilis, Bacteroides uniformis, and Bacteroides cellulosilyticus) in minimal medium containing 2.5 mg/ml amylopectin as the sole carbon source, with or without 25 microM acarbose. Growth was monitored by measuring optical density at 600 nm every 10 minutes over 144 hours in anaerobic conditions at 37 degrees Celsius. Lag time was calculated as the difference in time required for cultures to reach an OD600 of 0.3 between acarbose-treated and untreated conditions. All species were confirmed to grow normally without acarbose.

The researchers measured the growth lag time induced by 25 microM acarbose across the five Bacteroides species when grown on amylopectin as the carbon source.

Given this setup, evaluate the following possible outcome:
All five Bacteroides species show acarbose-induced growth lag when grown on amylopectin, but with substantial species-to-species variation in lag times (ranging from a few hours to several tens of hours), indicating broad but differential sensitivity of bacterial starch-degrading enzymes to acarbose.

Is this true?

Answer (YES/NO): NO